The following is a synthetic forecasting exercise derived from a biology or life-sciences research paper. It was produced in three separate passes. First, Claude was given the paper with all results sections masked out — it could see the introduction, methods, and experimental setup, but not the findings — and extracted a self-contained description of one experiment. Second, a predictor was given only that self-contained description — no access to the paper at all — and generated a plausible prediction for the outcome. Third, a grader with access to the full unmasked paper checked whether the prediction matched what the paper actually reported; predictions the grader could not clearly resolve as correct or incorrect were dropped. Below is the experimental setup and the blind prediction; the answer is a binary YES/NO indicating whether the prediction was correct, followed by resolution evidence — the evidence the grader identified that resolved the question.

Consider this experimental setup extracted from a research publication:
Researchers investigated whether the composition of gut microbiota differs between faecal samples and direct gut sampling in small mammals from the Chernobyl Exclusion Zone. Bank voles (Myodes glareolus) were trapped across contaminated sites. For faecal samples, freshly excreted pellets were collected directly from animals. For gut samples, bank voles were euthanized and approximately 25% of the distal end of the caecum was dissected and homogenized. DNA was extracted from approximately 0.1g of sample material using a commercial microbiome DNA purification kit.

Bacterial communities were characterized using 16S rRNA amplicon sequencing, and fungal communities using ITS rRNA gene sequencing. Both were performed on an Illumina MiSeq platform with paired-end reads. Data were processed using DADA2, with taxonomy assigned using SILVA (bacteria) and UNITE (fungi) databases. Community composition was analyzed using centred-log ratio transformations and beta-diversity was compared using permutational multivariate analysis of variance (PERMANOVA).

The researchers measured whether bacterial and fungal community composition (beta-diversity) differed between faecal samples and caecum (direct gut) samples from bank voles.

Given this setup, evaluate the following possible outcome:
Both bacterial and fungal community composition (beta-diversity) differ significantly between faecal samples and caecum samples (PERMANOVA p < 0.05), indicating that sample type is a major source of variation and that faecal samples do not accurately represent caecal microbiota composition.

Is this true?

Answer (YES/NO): YES